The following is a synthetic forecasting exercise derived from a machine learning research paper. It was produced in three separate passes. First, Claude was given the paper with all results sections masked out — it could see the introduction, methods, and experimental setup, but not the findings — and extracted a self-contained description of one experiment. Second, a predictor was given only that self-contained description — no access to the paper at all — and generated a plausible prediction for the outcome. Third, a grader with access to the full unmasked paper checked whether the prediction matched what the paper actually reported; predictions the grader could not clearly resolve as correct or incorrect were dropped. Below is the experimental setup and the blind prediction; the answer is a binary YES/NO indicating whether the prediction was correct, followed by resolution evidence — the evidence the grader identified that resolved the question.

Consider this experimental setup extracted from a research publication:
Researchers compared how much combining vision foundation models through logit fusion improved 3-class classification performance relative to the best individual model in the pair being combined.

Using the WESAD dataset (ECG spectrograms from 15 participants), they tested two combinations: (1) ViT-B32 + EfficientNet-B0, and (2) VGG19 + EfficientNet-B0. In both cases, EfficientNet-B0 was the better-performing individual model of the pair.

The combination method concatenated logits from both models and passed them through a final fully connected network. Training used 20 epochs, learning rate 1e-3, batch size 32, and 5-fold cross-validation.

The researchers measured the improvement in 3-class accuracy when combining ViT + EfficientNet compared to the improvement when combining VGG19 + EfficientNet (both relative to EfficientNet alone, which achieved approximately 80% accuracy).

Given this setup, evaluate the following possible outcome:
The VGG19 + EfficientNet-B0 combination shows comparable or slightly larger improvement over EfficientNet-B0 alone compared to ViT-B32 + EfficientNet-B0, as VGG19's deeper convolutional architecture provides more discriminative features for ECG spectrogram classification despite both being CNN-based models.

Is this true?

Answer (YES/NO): NO